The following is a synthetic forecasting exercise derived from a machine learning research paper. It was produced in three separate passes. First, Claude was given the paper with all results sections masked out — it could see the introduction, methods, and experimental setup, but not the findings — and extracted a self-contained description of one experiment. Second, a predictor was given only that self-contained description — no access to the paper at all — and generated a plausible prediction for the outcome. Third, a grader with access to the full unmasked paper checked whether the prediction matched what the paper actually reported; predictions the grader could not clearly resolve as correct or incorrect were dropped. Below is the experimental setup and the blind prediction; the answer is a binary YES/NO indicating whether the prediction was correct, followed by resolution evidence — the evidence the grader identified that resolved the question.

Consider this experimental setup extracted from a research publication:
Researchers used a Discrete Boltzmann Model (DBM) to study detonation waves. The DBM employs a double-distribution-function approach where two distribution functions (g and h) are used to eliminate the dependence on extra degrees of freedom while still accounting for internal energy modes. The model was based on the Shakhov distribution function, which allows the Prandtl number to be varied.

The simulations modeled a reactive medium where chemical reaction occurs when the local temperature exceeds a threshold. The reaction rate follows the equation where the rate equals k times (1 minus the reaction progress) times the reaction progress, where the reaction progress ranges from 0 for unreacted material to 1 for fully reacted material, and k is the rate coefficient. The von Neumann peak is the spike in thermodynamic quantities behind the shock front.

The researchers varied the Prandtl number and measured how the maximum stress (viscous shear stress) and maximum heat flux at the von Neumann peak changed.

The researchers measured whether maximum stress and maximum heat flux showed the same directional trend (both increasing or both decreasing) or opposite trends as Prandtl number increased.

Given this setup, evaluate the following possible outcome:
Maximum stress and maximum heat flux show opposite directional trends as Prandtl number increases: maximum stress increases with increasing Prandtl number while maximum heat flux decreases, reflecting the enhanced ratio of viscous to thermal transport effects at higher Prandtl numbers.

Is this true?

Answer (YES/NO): YES